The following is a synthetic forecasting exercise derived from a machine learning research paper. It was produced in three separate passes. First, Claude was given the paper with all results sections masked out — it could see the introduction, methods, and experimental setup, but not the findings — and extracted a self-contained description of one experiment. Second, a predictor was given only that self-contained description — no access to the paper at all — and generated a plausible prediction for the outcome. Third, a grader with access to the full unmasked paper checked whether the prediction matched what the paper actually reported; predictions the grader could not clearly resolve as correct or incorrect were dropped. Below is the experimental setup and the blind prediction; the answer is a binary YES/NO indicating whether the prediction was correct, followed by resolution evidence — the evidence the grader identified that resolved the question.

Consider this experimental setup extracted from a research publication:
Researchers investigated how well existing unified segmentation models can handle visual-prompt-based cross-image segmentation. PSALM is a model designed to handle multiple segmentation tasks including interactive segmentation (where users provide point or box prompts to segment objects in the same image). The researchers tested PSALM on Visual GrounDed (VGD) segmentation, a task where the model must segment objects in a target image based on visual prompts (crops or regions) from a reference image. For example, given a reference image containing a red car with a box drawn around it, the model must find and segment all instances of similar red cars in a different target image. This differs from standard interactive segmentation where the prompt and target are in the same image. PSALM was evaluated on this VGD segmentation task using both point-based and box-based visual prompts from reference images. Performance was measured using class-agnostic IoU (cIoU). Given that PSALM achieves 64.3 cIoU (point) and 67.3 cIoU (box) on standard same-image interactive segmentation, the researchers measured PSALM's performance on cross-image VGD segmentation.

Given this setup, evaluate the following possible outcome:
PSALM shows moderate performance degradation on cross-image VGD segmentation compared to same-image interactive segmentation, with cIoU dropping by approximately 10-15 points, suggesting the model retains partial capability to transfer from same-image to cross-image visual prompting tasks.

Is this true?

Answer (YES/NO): NO